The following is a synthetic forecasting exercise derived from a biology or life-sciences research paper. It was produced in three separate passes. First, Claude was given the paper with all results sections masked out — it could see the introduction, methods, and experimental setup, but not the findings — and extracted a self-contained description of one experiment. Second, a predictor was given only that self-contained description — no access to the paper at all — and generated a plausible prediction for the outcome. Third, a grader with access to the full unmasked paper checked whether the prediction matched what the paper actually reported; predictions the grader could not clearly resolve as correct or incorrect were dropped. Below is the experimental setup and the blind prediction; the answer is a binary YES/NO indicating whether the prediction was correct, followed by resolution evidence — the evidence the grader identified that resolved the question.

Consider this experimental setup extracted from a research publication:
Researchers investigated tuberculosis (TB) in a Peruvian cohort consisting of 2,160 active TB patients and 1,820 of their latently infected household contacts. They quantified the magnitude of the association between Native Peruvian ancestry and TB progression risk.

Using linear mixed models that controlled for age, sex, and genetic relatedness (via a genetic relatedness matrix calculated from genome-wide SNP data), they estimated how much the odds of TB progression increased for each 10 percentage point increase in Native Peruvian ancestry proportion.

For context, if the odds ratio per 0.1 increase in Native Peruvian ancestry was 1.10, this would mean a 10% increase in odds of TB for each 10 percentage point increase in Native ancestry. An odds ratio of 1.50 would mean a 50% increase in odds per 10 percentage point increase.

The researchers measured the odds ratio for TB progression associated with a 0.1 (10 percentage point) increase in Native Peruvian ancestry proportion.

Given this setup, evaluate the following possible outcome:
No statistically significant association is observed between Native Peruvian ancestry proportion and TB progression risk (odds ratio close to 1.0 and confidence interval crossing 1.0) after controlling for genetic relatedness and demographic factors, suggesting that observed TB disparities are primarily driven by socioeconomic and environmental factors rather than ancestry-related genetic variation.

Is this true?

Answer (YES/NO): NO